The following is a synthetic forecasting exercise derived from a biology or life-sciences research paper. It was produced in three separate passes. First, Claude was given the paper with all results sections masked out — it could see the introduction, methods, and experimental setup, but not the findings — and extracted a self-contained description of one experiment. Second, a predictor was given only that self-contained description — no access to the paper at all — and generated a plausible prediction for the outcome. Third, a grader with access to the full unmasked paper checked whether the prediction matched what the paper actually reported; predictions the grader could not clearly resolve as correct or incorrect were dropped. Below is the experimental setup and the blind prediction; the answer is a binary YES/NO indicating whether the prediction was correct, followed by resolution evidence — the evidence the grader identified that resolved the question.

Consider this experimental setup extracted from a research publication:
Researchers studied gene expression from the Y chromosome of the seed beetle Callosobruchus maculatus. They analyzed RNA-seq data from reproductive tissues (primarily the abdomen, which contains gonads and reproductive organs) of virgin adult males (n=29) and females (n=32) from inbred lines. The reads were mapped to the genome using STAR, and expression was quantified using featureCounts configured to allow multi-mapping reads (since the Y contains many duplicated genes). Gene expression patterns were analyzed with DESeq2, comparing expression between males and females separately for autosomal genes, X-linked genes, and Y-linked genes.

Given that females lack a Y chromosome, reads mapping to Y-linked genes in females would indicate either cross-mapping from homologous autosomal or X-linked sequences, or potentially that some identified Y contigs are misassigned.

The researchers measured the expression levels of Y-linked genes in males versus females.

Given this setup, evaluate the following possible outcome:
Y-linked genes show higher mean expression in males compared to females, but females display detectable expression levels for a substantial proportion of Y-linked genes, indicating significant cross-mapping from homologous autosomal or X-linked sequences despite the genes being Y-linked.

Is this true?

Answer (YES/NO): NO